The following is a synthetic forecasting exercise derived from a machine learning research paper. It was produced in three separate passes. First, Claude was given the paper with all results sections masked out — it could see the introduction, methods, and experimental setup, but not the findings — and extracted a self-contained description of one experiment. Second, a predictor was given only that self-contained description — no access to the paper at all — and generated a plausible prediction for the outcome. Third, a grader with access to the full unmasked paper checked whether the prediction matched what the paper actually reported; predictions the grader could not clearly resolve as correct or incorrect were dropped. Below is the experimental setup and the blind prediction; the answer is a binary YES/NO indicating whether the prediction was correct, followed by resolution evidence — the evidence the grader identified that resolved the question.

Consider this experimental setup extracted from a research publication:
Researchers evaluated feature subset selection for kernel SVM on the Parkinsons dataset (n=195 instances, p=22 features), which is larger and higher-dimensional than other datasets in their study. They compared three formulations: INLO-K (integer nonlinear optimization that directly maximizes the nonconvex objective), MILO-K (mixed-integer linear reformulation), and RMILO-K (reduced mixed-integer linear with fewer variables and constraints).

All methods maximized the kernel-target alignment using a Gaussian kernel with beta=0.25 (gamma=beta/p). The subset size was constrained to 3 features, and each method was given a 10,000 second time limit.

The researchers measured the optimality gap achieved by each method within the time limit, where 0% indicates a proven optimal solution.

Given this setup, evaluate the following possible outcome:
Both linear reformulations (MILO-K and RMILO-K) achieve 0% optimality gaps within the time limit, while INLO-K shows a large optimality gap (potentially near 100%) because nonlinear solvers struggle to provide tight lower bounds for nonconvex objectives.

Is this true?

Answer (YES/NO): NO